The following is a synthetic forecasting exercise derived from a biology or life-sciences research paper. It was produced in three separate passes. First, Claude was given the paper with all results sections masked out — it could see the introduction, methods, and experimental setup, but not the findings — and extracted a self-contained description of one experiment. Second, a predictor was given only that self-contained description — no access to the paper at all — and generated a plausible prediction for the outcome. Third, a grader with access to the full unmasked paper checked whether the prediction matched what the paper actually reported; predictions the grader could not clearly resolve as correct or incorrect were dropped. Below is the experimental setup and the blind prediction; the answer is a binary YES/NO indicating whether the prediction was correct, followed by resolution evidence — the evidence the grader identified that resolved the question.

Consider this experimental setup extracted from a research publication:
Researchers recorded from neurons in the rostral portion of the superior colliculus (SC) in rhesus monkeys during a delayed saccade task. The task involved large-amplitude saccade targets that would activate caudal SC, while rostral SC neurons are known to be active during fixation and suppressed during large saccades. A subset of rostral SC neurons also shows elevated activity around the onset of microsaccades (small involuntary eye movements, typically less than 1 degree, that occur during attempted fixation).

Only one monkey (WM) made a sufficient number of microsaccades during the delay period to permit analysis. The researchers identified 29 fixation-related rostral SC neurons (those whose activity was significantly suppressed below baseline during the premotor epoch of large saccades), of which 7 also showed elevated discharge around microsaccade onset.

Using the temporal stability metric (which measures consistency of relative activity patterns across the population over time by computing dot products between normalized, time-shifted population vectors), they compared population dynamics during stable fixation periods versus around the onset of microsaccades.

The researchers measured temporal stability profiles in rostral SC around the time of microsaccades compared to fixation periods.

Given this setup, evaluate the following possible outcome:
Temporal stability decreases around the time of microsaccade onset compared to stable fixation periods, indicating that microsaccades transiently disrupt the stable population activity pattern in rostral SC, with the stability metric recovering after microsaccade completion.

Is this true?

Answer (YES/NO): NO